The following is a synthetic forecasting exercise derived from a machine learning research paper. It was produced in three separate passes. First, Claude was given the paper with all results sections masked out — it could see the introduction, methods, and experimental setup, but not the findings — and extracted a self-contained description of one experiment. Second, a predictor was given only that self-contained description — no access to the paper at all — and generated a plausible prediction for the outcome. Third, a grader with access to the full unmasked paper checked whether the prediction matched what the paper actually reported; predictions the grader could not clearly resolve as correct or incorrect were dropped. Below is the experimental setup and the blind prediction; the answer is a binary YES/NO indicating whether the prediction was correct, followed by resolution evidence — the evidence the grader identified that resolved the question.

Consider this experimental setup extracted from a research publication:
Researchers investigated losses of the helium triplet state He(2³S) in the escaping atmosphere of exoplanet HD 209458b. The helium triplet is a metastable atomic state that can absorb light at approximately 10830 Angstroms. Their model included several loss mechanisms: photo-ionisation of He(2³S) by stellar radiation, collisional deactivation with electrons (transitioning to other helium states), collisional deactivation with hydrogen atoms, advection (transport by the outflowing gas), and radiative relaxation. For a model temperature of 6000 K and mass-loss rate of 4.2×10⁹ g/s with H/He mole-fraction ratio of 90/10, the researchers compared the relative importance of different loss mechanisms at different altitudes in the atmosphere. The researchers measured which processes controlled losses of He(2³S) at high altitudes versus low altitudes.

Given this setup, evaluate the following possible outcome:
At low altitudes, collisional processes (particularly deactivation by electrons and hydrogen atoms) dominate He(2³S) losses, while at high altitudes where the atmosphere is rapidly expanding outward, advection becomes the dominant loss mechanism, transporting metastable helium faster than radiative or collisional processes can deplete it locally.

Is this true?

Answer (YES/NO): NO